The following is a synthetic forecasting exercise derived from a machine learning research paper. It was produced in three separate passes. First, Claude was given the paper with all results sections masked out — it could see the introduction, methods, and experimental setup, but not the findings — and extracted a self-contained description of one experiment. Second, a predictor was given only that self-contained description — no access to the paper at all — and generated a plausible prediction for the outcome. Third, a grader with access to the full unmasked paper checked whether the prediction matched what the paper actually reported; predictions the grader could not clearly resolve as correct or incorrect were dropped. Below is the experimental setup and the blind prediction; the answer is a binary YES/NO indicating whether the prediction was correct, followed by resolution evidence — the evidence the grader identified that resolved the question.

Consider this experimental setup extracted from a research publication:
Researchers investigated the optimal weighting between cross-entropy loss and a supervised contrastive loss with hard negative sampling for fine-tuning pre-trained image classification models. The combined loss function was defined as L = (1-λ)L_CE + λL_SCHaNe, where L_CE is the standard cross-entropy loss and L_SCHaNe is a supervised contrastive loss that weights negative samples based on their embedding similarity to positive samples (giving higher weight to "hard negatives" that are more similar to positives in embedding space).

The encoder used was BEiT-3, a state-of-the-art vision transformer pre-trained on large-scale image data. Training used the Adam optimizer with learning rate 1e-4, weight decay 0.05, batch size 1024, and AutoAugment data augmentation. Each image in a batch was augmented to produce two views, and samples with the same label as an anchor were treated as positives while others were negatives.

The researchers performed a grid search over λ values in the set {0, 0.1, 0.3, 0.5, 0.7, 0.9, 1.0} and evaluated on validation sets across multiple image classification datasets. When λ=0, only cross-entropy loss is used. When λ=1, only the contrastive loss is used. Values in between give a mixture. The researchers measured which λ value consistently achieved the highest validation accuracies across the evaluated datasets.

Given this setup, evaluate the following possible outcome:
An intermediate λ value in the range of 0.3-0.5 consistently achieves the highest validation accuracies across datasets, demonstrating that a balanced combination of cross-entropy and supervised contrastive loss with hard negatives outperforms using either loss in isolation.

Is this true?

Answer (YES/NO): NO